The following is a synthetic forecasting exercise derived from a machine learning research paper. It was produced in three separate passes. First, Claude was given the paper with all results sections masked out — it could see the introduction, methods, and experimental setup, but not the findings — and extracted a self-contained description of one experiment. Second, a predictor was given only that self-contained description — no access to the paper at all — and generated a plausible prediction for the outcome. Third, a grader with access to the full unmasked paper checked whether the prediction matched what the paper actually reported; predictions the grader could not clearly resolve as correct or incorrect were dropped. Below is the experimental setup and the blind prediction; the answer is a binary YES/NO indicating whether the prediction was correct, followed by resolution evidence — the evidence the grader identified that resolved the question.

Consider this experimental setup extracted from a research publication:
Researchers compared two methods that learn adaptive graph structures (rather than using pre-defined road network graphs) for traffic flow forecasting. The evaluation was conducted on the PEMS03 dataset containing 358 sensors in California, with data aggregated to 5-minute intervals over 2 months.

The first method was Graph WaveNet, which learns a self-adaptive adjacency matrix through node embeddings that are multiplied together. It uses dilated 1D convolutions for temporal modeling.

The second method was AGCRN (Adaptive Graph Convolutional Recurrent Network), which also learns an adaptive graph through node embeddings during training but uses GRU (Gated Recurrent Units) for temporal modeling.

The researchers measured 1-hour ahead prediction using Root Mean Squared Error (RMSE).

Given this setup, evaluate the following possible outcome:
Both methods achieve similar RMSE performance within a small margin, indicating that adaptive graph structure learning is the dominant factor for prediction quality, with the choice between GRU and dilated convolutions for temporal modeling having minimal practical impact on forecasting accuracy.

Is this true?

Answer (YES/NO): NO